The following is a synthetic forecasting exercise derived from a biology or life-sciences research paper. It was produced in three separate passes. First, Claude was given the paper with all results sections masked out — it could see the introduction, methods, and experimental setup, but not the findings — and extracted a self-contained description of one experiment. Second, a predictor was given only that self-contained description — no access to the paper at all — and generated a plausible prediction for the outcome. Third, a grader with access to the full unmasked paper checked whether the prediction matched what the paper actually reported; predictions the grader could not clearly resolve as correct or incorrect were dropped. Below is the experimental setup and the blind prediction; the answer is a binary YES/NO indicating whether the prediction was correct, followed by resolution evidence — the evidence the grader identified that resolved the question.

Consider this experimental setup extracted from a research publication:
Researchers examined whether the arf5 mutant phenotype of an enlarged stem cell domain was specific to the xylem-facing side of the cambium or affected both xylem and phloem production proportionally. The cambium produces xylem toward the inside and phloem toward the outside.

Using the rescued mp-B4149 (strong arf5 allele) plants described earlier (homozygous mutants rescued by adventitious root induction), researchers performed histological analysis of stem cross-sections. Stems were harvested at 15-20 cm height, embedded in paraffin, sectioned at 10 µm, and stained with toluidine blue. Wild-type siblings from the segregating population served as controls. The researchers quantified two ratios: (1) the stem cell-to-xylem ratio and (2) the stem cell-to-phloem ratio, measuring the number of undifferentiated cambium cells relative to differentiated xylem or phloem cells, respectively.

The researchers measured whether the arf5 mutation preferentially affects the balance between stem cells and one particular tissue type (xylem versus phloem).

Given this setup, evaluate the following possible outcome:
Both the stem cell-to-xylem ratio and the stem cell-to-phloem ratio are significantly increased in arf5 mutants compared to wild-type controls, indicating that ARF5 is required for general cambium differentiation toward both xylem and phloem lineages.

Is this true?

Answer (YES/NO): NO